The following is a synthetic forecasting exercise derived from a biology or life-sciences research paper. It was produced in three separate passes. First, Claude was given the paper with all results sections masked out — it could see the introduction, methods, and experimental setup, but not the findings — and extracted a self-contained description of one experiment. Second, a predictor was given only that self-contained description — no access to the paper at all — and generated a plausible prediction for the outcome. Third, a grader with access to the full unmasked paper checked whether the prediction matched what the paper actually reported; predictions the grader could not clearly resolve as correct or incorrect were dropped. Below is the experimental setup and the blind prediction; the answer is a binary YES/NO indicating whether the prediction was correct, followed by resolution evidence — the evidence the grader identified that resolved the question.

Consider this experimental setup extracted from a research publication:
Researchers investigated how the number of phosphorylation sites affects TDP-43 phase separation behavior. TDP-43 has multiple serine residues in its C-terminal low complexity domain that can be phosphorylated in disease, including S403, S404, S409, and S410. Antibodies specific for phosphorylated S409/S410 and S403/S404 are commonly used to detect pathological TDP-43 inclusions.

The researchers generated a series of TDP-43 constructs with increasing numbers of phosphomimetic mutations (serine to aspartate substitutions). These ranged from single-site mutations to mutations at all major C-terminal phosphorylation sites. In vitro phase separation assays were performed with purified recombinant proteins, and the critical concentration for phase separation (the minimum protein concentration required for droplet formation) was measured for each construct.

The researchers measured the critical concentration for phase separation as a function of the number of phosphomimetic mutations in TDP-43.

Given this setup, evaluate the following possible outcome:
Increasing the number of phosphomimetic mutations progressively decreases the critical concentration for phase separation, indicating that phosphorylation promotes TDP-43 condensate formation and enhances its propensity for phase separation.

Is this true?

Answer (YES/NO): NO